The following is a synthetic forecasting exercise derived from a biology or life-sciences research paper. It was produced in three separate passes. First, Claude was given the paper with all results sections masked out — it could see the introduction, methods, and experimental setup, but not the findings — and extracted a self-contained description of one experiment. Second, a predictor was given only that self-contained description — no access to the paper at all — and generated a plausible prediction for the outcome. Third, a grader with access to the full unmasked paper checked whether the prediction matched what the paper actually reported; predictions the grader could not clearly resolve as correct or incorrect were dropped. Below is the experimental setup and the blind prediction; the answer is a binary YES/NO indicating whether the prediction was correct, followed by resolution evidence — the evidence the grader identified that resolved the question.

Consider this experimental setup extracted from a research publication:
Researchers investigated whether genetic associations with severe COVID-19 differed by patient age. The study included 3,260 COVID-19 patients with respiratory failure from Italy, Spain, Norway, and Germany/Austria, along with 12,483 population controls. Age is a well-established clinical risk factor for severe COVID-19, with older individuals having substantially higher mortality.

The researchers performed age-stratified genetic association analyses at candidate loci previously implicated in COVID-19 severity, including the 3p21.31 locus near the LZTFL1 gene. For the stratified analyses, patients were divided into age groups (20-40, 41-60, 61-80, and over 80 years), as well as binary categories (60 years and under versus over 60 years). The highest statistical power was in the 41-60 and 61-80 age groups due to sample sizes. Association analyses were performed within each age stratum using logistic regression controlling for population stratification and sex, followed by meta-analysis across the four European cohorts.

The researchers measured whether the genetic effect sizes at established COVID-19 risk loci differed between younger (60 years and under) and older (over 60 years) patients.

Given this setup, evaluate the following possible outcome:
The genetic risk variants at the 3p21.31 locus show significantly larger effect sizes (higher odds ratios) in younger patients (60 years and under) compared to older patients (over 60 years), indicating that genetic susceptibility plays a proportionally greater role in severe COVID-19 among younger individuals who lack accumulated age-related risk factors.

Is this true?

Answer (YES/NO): YES